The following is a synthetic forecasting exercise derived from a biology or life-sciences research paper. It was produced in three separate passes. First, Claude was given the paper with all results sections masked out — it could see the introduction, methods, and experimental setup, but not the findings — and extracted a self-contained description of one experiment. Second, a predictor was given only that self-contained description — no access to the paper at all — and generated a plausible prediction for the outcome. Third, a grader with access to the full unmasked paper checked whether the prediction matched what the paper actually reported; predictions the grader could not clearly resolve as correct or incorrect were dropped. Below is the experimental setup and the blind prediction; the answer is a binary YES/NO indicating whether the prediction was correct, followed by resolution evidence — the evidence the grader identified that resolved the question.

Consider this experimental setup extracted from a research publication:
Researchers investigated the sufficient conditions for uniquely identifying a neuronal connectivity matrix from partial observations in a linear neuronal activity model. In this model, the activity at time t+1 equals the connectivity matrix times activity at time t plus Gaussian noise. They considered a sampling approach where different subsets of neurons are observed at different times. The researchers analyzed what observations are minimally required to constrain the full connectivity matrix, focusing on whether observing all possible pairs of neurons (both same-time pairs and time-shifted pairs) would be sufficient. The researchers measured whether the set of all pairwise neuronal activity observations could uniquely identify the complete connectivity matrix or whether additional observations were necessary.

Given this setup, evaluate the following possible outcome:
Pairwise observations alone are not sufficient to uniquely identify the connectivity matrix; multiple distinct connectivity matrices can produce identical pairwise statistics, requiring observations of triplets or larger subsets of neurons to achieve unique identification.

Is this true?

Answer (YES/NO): NO